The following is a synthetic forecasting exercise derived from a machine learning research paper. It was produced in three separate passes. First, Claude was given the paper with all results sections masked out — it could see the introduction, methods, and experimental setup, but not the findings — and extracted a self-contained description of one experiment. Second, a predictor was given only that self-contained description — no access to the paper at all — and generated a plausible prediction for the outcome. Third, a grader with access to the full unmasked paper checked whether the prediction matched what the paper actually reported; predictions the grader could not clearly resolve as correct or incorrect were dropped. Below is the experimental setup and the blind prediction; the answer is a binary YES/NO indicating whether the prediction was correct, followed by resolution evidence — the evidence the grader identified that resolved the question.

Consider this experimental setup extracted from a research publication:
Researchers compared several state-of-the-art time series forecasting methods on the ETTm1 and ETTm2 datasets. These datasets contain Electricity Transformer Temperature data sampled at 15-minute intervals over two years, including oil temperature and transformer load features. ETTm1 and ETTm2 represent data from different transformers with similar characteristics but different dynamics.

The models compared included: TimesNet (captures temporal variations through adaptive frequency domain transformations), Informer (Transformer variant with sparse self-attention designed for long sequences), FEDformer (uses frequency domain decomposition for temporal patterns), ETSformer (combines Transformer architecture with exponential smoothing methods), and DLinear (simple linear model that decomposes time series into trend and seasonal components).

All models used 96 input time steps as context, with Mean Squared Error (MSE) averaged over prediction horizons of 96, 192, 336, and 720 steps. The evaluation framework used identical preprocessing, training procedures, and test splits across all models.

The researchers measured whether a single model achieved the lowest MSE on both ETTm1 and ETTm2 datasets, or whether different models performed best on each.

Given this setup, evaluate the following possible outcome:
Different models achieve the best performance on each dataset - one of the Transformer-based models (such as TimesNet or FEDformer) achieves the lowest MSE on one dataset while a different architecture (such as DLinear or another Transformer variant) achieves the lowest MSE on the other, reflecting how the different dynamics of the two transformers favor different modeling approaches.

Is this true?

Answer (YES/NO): NO